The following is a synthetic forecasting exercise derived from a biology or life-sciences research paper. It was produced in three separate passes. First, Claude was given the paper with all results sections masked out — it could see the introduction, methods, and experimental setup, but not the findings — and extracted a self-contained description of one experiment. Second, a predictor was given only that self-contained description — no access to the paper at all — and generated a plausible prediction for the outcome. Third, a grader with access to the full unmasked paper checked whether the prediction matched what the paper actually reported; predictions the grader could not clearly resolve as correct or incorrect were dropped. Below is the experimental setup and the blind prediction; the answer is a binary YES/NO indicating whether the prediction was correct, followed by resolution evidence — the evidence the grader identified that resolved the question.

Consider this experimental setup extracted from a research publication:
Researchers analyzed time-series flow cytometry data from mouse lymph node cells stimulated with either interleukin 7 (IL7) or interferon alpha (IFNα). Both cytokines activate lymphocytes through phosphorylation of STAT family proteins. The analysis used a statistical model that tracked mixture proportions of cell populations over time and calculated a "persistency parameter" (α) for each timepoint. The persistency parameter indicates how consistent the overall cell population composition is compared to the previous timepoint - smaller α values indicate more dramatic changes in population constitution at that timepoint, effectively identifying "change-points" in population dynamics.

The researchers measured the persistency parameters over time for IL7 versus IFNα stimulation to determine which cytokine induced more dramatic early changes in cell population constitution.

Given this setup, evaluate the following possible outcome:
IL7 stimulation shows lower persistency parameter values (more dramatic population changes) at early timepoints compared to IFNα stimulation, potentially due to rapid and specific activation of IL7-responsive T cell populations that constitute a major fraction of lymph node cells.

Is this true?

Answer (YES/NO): YES